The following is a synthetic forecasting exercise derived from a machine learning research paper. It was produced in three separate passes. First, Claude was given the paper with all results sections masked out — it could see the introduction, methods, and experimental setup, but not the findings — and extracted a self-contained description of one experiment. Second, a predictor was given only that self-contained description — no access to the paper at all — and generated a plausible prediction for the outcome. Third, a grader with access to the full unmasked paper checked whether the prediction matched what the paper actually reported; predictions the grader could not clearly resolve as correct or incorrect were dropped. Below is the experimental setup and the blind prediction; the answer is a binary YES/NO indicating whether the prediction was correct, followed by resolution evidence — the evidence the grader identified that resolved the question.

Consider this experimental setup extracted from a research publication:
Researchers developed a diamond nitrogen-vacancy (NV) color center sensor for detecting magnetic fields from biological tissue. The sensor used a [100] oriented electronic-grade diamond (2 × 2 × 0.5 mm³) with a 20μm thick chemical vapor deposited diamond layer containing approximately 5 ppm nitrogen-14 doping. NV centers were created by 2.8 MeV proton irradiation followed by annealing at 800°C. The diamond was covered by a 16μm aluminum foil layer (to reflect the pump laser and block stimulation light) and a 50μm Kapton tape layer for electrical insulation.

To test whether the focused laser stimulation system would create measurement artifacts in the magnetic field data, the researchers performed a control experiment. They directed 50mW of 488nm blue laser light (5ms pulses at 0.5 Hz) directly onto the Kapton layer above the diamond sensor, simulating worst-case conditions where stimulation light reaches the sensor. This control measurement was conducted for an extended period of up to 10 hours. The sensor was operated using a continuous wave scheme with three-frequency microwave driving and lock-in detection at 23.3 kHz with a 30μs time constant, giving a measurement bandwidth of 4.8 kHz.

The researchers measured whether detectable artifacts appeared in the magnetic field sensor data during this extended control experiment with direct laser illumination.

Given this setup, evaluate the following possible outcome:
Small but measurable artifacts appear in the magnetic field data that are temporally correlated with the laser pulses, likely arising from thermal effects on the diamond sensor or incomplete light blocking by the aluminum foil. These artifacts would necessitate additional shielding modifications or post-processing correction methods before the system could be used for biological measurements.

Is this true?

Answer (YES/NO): NO